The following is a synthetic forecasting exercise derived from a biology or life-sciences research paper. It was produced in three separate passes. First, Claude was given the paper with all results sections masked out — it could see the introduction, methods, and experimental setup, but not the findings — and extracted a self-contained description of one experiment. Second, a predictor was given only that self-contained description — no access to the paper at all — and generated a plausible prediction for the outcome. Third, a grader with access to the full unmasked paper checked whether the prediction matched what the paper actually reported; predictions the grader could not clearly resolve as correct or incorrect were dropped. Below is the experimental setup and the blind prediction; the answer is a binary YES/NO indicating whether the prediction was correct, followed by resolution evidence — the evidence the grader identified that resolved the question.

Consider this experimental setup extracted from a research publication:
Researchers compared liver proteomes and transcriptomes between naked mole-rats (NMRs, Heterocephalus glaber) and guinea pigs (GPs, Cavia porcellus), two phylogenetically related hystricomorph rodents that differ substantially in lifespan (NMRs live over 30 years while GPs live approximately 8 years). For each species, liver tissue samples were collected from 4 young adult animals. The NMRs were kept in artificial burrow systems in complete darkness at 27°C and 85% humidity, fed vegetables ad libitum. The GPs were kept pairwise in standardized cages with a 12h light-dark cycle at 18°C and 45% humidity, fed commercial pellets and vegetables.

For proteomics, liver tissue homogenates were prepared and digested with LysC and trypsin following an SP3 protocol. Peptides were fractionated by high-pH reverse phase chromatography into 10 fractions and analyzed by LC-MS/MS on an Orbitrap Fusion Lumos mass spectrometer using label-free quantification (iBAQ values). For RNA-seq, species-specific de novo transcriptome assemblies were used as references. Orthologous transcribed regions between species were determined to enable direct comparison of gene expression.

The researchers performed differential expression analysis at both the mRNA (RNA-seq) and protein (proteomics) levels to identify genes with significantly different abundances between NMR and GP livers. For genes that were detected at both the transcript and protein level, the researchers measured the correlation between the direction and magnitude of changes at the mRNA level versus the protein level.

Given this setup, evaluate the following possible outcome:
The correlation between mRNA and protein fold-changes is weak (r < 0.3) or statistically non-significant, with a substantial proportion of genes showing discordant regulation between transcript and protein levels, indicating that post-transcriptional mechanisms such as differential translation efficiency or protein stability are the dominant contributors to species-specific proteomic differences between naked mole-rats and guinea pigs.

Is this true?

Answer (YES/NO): NO